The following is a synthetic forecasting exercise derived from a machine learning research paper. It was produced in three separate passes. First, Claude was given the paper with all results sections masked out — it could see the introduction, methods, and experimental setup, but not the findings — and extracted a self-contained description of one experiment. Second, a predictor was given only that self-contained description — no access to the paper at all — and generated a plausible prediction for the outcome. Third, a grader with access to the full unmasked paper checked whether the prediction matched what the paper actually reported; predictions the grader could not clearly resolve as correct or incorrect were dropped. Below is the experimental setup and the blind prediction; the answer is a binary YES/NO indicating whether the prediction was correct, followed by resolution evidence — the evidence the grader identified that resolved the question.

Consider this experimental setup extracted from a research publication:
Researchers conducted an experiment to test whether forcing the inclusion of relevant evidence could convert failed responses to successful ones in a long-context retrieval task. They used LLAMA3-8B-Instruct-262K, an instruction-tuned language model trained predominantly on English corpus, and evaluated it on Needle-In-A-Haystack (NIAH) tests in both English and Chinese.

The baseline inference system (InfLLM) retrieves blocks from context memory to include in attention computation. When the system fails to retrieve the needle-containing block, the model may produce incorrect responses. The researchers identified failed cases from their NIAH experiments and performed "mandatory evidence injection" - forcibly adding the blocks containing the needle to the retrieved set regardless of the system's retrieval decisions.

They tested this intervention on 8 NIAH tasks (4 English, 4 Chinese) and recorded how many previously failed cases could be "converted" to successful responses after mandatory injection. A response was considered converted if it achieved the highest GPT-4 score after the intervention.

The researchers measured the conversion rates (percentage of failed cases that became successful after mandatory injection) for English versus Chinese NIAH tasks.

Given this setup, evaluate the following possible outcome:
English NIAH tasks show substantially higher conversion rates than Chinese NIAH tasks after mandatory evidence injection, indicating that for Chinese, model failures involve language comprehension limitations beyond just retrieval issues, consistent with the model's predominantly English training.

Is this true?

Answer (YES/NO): YES